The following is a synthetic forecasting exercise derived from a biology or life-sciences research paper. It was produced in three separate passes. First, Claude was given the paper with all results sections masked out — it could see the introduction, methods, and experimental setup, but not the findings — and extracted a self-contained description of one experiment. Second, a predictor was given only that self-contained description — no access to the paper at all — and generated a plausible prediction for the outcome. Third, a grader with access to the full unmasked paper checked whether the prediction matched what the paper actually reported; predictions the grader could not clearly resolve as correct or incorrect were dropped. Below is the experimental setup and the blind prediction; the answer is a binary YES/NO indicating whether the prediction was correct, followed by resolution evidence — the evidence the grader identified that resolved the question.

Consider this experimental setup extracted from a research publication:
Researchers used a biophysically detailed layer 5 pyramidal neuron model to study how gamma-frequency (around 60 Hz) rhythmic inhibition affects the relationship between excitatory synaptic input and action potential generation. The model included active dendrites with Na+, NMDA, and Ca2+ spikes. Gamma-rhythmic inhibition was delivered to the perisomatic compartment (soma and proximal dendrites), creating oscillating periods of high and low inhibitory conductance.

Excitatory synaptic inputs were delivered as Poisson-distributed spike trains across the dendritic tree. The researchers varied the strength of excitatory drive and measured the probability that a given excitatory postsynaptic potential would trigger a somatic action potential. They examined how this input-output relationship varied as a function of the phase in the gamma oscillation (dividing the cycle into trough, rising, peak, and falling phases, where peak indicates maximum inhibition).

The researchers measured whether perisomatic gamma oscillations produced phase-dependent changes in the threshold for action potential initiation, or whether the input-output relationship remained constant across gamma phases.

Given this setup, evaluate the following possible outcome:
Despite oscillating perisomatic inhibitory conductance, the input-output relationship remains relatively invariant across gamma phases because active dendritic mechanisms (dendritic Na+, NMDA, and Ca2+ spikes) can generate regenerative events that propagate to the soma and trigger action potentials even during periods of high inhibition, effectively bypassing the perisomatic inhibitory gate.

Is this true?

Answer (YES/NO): NO